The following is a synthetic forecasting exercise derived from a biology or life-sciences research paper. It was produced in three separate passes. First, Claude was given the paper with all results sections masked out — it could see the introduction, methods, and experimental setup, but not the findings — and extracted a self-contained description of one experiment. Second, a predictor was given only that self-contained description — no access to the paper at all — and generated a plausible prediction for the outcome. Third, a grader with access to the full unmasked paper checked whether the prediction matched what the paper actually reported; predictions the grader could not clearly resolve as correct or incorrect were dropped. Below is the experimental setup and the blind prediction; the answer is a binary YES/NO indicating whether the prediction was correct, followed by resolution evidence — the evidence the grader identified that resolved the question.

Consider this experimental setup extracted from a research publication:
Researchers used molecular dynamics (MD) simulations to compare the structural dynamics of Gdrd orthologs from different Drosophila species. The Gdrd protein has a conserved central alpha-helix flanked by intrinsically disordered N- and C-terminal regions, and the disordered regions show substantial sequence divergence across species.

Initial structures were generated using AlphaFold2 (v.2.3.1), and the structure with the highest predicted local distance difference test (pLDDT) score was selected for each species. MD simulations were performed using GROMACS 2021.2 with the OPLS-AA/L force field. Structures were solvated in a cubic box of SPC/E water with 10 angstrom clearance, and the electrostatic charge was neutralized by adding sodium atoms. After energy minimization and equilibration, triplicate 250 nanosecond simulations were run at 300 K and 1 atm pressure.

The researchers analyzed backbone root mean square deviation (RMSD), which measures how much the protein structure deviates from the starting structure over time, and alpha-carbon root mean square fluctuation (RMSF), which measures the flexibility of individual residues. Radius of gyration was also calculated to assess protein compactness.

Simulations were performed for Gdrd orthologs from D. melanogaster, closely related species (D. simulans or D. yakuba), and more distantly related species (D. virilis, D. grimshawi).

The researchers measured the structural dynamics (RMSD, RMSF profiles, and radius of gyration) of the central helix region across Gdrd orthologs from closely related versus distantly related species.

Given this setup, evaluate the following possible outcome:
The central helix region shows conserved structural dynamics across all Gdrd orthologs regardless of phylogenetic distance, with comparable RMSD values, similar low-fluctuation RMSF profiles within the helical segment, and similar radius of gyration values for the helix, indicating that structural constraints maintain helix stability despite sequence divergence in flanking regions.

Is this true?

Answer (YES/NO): YES